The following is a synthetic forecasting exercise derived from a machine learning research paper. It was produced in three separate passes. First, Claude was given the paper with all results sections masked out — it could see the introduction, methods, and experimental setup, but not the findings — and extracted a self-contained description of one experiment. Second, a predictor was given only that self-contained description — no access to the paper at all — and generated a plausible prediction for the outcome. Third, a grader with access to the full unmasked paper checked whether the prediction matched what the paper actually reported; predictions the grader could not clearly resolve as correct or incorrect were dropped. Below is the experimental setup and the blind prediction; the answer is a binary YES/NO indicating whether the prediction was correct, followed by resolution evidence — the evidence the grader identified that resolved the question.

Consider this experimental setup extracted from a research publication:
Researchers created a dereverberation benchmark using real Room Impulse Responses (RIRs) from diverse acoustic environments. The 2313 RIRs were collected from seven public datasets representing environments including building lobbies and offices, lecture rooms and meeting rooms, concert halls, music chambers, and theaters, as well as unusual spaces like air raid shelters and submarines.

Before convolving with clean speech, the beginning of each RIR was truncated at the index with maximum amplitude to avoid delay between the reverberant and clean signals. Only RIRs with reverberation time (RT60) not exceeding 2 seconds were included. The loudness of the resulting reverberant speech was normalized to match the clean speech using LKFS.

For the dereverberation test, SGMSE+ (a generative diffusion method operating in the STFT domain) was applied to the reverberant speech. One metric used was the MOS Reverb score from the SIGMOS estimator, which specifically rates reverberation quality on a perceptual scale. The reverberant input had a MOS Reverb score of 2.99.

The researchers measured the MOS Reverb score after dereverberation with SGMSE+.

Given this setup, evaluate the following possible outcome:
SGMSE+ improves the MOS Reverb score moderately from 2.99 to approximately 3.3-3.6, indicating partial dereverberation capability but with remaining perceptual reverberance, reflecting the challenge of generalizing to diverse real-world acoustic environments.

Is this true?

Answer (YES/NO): NO